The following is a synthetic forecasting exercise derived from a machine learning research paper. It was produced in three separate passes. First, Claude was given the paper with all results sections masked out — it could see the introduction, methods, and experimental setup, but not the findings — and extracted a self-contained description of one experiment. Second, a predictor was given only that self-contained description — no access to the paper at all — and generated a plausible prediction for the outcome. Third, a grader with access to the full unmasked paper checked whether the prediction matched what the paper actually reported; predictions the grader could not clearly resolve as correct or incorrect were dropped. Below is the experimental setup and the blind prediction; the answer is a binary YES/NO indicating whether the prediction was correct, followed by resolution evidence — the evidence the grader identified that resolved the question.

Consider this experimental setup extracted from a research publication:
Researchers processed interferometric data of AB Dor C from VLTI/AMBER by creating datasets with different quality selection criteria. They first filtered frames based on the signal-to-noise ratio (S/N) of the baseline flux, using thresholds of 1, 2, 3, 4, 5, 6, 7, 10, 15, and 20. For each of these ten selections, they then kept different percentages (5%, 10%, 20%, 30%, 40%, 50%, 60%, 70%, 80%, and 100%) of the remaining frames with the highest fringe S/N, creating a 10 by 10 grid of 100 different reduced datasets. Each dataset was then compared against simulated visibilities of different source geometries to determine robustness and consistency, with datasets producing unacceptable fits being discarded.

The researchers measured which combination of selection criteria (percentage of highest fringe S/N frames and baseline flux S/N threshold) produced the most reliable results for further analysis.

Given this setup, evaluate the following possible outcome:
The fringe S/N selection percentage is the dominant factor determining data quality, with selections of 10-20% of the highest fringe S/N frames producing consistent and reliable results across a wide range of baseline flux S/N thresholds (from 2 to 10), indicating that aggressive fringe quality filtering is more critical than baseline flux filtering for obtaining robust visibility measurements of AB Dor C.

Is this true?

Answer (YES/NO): NO